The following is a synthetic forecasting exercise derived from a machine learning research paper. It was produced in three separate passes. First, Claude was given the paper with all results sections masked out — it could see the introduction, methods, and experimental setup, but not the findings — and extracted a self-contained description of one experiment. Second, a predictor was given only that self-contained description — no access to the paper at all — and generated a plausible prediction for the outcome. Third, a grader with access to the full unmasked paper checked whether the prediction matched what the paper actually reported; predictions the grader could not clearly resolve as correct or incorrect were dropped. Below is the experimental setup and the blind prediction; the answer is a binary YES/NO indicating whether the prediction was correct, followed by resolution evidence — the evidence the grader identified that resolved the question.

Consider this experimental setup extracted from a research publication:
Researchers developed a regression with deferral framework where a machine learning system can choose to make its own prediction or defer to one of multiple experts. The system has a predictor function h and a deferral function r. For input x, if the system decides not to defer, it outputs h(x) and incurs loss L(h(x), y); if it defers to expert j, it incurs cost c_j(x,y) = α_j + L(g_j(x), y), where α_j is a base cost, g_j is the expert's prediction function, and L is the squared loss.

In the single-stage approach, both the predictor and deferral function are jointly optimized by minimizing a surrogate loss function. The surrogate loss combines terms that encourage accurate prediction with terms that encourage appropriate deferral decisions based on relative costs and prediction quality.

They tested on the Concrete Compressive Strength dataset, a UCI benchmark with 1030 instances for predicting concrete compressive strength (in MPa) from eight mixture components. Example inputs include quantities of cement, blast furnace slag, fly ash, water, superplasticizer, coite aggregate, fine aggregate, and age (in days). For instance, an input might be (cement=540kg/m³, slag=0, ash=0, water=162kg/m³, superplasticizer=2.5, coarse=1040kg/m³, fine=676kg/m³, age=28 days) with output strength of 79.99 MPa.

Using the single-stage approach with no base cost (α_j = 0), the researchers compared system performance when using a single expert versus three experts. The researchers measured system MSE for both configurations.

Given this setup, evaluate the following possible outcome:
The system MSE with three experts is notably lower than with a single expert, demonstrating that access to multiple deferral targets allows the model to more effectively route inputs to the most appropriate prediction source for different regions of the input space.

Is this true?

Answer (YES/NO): YES